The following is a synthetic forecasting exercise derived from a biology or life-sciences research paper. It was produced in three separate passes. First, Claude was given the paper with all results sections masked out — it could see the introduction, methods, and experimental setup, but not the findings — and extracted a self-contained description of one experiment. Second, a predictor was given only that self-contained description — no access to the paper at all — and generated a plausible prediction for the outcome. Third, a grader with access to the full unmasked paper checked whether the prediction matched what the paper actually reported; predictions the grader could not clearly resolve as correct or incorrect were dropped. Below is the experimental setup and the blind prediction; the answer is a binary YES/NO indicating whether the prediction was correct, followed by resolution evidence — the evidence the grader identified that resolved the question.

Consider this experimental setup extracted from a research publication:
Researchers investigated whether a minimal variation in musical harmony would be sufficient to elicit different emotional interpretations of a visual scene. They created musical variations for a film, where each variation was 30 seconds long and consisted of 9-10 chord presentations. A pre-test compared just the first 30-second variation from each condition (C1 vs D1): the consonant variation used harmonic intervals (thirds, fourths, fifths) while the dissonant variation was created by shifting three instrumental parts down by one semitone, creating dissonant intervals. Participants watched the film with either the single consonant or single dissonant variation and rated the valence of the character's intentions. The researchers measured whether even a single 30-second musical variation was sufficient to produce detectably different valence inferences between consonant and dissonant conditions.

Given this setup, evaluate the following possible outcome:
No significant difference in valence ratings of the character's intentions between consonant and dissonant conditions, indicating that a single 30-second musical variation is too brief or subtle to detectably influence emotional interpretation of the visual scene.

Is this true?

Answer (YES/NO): NO